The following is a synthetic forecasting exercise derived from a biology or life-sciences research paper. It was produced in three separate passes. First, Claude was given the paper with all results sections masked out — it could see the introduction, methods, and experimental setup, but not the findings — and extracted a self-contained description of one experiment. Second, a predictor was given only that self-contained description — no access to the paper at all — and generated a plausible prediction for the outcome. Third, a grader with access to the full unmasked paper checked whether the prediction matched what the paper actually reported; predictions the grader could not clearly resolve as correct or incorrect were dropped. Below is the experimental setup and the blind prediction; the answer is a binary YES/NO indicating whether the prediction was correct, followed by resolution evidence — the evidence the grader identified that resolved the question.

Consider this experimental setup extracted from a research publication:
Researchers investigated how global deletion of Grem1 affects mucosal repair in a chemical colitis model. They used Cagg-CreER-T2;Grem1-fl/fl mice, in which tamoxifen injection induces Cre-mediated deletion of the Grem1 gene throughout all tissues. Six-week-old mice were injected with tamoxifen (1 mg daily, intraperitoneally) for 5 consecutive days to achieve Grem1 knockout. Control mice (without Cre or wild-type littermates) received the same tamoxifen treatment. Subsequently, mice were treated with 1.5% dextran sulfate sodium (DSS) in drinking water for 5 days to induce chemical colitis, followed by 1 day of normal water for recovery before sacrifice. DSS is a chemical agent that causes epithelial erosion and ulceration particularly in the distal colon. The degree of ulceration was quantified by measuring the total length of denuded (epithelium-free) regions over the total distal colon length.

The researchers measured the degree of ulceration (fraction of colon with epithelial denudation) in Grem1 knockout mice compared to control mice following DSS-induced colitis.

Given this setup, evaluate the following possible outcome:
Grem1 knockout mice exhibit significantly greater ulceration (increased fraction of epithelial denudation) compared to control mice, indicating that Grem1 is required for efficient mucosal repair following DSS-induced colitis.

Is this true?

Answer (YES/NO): NO